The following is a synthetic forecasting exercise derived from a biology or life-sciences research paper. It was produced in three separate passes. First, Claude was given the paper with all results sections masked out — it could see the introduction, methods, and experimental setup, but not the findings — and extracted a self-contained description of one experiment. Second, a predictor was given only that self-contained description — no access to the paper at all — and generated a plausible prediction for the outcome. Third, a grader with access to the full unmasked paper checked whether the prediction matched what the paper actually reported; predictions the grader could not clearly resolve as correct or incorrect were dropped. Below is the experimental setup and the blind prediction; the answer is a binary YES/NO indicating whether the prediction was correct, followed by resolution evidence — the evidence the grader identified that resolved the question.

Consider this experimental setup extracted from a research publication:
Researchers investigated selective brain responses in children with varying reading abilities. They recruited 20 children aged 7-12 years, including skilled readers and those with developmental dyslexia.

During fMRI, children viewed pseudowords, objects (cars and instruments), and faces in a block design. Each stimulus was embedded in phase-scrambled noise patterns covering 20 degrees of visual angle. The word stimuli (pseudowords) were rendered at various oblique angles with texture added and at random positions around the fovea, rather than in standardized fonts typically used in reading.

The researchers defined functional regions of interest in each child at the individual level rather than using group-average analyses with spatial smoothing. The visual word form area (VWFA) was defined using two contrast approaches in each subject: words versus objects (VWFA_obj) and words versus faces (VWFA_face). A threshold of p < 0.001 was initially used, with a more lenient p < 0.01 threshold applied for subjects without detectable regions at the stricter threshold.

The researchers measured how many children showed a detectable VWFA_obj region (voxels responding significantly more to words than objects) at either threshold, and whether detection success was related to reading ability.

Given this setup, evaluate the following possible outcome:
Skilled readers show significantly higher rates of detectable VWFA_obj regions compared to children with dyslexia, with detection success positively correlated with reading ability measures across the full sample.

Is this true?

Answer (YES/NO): YES